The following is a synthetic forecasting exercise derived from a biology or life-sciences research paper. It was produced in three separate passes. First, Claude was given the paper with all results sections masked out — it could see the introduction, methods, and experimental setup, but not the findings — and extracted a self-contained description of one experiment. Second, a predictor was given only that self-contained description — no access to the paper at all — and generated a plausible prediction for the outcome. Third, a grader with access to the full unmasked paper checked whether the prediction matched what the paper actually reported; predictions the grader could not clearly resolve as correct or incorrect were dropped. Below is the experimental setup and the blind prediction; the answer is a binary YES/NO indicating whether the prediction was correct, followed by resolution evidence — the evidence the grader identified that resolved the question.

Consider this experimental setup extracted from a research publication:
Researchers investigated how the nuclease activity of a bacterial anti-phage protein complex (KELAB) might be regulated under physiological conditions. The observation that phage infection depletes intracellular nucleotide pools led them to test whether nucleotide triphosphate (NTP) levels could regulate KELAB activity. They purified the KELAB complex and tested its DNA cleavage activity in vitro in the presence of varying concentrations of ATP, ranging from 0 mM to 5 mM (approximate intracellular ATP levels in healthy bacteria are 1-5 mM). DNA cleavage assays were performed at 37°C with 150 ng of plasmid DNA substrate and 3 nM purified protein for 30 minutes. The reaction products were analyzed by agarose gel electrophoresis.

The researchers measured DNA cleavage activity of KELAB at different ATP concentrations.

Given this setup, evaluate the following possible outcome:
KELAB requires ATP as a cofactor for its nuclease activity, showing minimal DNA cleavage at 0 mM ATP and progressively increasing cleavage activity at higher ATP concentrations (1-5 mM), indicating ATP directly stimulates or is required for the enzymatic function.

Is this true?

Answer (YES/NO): NO